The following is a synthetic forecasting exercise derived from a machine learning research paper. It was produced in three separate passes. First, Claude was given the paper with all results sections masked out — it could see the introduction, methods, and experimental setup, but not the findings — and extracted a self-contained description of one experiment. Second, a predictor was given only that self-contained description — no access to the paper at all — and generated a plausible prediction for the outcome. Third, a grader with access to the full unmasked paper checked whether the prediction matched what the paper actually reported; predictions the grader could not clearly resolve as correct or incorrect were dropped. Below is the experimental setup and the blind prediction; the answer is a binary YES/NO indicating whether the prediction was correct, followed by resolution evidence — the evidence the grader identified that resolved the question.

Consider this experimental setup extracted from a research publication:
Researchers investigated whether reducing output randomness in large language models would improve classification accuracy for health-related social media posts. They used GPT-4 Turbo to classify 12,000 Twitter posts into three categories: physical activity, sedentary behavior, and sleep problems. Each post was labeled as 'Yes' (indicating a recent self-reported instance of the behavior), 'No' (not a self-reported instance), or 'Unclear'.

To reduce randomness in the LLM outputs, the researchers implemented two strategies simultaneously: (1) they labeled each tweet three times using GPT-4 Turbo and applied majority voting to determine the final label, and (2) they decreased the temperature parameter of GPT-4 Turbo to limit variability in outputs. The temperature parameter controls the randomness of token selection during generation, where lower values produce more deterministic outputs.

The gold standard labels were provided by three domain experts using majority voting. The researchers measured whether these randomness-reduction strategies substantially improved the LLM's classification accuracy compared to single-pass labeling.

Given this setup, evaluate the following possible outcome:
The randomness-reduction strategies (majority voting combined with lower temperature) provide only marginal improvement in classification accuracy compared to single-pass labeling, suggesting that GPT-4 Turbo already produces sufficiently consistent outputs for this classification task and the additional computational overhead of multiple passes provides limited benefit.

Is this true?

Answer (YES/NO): NO